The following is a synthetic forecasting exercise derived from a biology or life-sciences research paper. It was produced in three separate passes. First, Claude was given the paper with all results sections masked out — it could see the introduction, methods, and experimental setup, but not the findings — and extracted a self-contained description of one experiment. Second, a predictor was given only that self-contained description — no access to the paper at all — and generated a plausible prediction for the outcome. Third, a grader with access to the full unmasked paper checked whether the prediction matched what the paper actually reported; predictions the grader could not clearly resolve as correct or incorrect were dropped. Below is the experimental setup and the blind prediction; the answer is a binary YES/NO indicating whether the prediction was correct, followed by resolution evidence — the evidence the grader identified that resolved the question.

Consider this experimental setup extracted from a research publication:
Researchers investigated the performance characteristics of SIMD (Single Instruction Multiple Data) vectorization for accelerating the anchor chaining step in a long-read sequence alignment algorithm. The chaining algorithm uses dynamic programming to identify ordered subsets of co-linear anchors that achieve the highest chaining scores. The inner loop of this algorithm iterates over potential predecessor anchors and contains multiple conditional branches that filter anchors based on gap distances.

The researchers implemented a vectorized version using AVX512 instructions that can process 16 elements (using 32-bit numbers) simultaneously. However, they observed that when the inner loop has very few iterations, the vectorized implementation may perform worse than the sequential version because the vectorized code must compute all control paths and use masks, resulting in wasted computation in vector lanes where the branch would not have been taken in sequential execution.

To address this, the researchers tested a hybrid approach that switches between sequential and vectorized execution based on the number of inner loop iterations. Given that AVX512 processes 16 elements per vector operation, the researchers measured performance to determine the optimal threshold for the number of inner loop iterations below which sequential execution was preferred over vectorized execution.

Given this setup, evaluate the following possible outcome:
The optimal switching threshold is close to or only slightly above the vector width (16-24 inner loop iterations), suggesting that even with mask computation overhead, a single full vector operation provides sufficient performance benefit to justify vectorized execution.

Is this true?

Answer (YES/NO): NO